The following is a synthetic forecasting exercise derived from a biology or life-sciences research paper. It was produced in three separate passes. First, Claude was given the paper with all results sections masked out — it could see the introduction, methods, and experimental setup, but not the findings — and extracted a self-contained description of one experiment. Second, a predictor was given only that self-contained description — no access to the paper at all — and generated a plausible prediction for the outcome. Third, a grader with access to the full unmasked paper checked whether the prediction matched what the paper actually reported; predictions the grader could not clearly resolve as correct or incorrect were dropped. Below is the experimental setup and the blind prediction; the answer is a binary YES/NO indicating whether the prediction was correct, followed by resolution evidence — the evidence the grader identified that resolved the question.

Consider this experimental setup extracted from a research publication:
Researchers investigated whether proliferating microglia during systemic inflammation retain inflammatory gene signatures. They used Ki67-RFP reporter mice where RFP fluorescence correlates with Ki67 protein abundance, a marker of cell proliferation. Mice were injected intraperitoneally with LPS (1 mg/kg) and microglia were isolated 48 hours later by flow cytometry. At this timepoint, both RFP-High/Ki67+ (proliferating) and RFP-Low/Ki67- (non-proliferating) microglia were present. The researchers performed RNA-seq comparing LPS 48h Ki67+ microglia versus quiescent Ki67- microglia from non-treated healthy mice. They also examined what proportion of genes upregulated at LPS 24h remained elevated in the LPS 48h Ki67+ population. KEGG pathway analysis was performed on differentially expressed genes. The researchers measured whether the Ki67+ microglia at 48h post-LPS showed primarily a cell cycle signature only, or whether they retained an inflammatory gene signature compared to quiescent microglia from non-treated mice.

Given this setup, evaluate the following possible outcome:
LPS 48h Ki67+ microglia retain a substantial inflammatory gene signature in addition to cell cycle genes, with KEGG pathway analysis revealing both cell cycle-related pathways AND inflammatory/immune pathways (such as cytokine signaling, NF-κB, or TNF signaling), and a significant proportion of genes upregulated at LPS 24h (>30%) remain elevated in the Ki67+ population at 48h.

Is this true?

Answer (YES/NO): YES